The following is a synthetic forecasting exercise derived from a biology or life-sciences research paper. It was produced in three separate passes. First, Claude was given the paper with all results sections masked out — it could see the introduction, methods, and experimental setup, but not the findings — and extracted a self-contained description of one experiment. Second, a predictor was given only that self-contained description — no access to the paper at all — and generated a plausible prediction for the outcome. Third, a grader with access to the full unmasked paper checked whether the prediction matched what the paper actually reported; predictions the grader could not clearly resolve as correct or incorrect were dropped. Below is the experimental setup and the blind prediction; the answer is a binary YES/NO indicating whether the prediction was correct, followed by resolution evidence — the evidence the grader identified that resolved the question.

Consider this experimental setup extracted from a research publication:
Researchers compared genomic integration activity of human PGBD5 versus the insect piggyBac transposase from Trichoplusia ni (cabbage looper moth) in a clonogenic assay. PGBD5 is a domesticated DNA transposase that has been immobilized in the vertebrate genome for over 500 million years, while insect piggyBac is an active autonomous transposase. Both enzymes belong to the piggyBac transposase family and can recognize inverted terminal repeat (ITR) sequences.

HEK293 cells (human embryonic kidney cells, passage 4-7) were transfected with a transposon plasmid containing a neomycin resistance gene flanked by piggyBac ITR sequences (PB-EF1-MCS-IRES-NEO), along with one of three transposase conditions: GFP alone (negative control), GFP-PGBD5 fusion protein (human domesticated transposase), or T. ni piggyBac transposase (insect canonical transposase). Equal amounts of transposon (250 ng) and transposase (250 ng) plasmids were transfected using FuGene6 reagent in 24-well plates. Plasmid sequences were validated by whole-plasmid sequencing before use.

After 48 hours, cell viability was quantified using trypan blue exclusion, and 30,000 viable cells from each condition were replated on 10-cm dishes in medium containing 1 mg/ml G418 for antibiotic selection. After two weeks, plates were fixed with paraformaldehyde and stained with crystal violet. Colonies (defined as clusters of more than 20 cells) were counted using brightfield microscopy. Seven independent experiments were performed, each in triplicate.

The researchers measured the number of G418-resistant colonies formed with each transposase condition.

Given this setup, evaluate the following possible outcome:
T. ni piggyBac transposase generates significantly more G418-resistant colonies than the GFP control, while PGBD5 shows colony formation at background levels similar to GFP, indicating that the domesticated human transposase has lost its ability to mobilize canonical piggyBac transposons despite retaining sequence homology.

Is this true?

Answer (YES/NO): NO